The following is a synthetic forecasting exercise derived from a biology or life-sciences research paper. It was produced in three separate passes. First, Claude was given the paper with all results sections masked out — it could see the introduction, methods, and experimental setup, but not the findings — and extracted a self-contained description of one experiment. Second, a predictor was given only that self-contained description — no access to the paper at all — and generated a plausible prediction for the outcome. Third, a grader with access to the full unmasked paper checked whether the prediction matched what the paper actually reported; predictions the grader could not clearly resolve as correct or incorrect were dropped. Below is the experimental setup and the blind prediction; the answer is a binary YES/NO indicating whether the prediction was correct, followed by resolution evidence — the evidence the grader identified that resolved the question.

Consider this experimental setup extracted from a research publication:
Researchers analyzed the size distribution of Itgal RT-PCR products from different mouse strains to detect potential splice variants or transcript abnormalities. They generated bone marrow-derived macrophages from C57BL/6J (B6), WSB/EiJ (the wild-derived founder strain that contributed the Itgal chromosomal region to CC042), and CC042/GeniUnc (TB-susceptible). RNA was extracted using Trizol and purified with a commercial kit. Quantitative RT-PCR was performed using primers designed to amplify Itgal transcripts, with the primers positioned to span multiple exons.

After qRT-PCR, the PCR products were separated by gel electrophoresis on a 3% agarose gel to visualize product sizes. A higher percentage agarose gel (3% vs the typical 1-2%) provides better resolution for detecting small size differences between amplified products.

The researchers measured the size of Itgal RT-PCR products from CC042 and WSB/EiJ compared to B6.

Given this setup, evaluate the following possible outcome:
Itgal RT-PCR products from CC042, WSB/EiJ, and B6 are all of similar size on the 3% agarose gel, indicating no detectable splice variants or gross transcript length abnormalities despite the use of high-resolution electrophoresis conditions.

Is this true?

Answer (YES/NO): NO